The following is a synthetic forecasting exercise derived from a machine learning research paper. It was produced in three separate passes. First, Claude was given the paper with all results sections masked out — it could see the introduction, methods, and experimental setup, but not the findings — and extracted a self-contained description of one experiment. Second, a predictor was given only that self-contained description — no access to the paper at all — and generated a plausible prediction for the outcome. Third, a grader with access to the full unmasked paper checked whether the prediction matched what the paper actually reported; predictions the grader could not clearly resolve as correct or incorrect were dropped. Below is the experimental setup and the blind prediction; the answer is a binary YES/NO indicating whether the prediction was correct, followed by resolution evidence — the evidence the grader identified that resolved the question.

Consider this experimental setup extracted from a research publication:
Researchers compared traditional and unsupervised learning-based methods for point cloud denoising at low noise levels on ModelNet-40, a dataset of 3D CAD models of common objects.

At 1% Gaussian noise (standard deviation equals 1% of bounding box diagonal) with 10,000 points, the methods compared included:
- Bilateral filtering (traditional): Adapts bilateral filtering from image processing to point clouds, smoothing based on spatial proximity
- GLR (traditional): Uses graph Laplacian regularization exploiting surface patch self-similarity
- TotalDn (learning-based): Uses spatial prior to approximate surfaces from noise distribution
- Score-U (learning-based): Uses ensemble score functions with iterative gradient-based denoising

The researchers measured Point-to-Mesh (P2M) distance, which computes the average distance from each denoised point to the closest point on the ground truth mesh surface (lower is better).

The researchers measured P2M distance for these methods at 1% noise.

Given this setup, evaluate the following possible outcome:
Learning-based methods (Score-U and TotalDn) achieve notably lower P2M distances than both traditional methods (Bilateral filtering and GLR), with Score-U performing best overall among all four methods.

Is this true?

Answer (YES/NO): NO